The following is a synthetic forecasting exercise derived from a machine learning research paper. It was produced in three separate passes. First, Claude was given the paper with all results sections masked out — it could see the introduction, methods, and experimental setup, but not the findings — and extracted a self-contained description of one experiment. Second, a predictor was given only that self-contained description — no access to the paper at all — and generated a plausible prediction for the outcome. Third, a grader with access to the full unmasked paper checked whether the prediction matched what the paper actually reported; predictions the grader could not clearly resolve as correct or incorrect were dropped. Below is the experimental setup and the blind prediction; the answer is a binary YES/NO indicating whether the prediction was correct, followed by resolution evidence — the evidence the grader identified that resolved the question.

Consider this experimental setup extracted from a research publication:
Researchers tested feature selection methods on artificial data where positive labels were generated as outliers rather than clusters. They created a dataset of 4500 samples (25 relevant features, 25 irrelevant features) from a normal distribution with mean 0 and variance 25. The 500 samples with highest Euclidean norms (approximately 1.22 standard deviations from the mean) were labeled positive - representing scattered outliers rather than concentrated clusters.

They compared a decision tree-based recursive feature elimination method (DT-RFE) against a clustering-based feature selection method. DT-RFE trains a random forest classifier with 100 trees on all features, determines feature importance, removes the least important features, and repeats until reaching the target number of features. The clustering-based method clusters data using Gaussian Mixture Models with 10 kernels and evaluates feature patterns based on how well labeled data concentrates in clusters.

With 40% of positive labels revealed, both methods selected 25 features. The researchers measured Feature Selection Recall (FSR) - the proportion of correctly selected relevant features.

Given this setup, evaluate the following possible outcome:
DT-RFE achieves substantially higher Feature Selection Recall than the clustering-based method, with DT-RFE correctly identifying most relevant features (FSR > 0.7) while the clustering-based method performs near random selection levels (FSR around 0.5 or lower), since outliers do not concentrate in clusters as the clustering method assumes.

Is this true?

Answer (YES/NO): YES